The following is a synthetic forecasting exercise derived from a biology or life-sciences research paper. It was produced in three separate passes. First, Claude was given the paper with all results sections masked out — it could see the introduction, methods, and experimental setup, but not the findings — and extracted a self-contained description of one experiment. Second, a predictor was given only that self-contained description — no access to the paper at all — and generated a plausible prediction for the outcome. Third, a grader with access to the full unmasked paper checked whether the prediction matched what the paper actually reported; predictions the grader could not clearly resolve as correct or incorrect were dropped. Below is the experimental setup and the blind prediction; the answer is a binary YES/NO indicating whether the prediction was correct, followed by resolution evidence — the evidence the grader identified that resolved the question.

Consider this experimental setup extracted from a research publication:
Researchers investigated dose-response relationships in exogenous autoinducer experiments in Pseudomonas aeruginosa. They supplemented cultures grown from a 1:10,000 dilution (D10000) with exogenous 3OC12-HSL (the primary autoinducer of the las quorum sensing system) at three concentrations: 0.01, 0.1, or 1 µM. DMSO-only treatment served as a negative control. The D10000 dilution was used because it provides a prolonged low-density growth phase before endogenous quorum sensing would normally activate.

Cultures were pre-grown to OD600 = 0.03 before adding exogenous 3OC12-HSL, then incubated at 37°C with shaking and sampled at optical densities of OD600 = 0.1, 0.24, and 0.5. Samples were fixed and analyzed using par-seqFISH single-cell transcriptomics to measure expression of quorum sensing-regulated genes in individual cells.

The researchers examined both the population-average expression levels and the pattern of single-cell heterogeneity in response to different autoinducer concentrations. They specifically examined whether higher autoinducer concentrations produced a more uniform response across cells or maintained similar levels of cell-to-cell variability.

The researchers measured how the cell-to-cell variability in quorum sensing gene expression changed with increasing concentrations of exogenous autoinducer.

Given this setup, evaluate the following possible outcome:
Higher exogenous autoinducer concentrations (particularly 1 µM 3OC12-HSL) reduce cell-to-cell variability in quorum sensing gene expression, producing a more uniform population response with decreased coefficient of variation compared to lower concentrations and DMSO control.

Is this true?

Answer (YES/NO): NO